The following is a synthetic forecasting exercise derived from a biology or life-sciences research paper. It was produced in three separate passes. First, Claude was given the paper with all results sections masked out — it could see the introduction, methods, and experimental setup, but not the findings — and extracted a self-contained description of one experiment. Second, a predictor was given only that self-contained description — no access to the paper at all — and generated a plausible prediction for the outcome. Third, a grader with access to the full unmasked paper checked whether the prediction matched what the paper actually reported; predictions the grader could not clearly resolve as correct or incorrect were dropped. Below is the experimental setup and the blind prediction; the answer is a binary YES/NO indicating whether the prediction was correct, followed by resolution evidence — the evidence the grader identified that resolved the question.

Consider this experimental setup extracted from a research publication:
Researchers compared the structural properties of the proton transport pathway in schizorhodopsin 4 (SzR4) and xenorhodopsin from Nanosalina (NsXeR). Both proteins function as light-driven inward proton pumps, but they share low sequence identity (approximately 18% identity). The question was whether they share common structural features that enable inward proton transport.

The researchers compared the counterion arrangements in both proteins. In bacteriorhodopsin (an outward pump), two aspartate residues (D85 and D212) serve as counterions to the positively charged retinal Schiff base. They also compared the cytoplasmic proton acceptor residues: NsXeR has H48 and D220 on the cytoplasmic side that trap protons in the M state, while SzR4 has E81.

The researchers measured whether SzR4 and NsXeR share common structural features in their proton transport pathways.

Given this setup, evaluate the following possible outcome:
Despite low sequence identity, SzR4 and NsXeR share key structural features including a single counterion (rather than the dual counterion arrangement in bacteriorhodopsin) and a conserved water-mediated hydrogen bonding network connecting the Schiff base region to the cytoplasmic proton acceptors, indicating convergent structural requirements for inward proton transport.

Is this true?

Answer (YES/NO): NO